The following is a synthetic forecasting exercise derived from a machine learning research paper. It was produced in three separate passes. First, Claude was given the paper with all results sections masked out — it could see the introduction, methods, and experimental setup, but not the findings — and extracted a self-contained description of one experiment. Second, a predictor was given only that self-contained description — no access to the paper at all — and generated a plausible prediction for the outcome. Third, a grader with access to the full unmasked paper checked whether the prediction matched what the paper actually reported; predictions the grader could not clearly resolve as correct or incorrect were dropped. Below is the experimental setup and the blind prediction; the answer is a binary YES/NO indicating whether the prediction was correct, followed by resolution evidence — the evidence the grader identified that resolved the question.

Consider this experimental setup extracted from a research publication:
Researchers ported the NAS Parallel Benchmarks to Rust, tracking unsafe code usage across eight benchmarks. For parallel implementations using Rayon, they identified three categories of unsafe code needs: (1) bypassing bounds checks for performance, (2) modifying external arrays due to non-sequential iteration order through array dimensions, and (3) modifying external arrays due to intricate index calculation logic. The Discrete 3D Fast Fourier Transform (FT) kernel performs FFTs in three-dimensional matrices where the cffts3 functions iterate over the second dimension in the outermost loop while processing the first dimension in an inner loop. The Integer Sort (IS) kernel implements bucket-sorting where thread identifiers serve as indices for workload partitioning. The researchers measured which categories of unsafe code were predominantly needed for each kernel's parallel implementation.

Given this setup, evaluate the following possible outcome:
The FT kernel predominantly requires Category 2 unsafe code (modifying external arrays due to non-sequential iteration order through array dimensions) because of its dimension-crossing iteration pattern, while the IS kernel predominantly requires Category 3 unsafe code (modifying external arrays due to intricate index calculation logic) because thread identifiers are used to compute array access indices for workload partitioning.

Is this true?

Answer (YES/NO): NO